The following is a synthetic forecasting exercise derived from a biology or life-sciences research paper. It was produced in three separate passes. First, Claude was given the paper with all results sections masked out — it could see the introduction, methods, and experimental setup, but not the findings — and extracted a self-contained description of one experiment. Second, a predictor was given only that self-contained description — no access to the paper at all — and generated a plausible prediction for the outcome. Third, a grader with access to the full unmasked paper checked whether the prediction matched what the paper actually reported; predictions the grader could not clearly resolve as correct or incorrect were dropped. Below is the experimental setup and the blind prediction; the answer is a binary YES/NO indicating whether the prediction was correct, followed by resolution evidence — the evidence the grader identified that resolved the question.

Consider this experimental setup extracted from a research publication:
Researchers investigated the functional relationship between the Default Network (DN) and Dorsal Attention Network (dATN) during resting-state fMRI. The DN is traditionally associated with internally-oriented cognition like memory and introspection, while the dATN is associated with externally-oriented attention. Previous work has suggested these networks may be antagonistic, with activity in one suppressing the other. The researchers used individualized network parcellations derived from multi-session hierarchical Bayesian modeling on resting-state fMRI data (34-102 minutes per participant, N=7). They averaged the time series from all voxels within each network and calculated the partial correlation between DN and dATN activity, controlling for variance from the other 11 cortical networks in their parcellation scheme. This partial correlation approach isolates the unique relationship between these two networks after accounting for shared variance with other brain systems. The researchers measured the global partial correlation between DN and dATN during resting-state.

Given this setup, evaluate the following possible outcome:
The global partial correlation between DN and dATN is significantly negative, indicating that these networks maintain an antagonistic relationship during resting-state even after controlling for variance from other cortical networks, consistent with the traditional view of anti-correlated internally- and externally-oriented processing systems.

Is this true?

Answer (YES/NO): NO